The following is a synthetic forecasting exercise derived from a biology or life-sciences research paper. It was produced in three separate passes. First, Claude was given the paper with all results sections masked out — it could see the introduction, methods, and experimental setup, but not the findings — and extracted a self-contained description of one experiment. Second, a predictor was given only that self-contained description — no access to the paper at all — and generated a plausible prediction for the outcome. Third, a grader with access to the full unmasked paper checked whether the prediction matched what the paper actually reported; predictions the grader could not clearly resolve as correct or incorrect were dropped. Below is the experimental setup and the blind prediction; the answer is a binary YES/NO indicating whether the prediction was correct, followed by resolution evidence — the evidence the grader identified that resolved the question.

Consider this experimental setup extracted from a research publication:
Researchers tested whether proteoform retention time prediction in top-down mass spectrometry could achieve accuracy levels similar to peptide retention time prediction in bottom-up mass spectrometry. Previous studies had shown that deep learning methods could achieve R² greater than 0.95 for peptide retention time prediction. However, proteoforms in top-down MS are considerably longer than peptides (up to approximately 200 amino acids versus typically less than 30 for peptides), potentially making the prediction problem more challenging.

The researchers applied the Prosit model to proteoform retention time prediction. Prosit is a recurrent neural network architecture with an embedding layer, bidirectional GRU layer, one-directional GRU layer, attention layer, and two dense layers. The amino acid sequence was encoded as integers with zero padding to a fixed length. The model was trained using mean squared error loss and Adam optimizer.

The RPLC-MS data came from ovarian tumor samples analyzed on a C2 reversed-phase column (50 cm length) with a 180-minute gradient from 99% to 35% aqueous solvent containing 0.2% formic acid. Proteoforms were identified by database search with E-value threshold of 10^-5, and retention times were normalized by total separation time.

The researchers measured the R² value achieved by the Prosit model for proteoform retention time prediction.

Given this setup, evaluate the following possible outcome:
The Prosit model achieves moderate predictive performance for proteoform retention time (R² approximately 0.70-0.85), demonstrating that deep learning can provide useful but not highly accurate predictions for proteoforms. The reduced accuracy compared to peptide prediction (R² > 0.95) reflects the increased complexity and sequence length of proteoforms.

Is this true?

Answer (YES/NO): NO